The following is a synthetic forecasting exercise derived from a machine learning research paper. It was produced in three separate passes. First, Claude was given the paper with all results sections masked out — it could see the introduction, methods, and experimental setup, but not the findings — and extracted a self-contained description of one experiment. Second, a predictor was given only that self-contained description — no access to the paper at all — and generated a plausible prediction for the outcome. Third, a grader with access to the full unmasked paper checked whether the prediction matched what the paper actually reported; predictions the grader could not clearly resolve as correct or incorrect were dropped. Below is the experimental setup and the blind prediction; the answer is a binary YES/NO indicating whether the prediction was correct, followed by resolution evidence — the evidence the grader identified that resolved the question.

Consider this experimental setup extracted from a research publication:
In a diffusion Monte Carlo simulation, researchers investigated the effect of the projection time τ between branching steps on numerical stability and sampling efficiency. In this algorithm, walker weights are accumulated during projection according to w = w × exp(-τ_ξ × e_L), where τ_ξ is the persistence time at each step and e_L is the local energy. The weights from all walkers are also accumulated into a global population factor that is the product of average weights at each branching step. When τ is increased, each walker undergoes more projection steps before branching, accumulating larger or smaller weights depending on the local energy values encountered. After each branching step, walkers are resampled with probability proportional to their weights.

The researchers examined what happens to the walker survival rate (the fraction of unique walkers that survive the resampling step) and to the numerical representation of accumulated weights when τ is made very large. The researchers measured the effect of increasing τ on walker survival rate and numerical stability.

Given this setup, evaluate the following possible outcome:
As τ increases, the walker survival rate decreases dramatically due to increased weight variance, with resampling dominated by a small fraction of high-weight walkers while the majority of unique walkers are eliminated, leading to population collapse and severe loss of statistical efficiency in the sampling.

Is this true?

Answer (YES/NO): YES